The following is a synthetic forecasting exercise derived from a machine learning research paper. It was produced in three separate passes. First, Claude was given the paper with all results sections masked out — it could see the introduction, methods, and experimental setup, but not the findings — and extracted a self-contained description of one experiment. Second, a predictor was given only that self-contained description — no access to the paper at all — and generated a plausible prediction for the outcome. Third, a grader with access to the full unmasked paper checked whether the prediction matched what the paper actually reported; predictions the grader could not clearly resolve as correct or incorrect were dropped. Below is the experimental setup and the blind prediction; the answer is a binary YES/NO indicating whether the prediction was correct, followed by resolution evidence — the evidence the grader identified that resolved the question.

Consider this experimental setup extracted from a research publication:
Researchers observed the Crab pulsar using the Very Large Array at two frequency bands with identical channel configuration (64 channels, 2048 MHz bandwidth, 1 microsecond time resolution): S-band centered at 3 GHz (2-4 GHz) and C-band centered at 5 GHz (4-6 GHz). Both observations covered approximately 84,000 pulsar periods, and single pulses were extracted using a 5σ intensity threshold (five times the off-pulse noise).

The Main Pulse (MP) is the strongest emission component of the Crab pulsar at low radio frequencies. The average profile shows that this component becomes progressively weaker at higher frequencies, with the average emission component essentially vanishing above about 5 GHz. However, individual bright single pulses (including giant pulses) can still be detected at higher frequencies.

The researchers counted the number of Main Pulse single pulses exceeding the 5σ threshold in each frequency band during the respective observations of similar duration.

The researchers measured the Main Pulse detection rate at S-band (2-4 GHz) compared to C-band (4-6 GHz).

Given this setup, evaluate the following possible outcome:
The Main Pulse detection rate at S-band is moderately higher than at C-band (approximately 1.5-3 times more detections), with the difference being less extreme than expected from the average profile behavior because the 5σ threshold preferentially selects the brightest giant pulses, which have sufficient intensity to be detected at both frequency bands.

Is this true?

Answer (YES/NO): NO